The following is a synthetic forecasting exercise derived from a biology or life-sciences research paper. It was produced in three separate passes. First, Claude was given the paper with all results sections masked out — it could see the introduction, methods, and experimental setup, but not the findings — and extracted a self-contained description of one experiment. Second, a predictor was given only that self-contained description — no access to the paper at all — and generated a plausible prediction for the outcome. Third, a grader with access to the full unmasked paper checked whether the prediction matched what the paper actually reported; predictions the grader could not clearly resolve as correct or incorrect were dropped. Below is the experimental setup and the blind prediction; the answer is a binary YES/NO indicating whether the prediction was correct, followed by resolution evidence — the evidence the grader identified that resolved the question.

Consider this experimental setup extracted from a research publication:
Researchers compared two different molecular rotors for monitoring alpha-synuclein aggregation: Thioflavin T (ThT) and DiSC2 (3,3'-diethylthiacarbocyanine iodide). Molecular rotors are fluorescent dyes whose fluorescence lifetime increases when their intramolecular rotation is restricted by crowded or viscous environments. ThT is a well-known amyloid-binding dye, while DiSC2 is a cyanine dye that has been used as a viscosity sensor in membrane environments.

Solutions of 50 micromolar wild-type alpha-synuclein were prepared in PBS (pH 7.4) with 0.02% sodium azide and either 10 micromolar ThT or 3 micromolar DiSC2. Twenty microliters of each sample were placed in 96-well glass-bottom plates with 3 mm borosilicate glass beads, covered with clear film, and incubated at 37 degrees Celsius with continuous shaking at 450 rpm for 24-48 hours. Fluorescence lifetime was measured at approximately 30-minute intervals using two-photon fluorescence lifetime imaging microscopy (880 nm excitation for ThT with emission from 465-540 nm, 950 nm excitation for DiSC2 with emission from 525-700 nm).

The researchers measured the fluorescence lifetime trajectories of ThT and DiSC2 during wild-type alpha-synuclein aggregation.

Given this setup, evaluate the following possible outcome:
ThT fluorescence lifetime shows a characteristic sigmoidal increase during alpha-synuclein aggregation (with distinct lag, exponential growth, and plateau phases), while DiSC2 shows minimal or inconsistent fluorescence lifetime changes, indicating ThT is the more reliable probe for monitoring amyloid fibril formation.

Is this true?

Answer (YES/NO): NO